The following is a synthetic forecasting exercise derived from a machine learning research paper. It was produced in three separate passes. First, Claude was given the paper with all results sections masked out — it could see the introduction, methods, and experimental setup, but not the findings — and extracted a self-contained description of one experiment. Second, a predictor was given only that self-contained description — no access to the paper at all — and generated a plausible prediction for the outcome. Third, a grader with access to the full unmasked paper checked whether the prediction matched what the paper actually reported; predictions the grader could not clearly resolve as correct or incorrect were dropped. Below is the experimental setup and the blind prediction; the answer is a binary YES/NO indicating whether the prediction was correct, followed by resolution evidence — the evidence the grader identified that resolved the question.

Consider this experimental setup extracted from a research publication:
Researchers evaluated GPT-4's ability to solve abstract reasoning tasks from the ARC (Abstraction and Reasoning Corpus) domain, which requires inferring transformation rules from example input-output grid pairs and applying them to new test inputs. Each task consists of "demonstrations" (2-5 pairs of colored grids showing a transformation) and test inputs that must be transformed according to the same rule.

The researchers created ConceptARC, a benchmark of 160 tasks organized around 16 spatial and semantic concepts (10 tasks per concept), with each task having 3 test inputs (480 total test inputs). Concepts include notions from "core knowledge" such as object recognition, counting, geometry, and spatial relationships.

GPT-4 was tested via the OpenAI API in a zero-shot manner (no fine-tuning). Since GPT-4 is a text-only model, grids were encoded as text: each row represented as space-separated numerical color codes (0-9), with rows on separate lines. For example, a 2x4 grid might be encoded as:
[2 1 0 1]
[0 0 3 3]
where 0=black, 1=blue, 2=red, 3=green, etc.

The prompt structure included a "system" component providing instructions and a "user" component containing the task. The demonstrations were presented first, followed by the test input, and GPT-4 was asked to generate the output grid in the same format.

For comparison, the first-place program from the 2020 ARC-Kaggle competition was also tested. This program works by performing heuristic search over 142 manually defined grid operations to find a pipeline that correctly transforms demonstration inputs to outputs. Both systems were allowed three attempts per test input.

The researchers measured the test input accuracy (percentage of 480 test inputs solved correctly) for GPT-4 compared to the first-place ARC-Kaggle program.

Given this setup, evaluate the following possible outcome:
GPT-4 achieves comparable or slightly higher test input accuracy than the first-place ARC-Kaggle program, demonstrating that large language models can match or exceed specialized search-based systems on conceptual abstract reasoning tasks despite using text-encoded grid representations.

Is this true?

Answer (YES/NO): NO